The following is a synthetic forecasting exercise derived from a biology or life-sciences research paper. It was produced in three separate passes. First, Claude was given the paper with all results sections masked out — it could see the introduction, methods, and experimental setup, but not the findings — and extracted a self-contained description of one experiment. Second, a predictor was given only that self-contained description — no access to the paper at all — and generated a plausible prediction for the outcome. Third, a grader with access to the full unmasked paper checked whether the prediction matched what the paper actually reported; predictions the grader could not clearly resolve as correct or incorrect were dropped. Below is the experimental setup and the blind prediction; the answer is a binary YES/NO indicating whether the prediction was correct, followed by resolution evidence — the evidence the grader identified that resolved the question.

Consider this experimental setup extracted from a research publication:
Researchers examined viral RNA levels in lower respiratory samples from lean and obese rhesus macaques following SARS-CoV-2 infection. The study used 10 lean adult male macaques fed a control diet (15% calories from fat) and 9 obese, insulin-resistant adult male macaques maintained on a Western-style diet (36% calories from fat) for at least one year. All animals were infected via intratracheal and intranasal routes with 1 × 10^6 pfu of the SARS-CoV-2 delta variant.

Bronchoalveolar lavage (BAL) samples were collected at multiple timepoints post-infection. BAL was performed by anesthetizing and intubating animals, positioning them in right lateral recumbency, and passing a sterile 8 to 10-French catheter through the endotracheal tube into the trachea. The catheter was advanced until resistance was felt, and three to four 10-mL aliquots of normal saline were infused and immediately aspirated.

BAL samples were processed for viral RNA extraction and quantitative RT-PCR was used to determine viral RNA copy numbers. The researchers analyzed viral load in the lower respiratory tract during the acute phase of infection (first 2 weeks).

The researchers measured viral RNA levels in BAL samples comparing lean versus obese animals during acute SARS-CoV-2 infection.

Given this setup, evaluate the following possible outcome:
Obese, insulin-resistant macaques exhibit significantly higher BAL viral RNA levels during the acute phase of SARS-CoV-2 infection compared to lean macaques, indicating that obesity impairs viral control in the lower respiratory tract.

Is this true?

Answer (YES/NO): NO